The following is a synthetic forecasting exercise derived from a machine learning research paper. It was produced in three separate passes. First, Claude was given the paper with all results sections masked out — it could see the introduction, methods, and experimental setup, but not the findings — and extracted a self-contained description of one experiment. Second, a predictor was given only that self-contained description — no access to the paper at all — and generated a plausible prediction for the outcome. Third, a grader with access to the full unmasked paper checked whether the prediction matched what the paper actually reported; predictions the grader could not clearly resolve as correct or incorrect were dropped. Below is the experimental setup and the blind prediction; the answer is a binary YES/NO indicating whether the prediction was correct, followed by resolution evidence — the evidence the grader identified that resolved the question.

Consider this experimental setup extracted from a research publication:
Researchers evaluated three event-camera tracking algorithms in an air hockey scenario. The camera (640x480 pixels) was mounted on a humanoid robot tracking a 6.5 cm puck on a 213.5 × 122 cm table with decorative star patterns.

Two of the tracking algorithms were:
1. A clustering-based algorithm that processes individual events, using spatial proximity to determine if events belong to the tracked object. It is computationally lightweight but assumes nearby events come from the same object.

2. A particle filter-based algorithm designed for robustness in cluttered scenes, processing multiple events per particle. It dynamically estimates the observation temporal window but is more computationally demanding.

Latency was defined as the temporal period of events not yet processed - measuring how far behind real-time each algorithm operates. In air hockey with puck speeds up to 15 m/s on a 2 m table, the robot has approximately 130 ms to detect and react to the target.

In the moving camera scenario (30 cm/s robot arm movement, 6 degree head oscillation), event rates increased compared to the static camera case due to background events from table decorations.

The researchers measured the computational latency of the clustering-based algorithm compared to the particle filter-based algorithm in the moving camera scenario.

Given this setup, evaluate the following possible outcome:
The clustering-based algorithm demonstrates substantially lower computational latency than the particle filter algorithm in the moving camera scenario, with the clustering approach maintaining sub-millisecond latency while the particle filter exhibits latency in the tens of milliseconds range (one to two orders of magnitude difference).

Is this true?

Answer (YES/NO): NO